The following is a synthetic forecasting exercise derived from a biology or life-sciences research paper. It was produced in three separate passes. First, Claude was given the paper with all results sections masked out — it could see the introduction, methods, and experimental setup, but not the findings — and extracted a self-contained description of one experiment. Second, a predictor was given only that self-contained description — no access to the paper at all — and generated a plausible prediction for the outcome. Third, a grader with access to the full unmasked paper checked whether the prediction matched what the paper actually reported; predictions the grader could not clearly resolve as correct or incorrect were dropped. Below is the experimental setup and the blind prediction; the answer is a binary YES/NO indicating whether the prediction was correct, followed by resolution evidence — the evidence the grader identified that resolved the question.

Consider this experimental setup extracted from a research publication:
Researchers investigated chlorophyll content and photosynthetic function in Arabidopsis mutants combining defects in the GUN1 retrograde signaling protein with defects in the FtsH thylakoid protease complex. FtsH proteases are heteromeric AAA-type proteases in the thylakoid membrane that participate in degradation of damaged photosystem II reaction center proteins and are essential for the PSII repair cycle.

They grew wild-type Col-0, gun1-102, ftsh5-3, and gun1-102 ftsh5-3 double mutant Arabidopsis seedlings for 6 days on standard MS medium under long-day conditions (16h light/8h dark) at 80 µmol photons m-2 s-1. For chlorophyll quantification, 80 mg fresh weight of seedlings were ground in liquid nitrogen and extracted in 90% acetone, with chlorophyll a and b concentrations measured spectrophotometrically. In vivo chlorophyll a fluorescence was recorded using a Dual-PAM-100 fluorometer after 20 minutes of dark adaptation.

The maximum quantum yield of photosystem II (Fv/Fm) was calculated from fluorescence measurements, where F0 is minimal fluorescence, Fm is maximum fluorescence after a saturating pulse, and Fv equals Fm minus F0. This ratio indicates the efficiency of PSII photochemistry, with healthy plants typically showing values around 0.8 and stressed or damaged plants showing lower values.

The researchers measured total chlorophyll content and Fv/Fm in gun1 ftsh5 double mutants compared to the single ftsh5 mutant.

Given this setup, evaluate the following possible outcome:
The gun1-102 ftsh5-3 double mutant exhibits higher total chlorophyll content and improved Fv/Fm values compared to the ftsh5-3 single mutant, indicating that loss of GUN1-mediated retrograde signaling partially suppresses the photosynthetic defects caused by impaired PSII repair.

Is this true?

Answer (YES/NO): NO